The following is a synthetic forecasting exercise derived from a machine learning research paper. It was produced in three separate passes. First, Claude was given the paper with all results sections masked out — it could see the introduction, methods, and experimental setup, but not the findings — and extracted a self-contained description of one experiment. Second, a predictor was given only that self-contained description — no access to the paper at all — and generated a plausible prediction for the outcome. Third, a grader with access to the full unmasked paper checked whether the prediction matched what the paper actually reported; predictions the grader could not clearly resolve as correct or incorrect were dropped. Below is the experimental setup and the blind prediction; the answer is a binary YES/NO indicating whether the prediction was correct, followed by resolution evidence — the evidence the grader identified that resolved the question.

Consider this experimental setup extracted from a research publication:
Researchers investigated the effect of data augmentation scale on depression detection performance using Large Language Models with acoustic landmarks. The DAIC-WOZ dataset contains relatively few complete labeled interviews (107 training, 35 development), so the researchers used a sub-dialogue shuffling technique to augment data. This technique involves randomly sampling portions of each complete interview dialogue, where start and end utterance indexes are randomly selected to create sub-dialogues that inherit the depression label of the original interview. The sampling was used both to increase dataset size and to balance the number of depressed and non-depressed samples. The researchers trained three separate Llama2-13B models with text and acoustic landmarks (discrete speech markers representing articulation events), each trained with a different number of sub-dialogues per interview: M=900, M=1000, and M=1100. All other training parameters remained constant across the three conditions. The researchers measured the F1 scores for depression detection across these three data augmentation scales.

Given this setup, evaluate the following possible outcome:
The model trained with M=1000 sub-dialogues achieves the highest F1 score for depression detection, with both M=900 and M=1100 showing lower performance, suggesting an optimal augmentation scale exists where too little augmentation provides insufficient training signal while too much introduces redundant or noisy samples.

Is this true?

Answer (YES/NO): NO